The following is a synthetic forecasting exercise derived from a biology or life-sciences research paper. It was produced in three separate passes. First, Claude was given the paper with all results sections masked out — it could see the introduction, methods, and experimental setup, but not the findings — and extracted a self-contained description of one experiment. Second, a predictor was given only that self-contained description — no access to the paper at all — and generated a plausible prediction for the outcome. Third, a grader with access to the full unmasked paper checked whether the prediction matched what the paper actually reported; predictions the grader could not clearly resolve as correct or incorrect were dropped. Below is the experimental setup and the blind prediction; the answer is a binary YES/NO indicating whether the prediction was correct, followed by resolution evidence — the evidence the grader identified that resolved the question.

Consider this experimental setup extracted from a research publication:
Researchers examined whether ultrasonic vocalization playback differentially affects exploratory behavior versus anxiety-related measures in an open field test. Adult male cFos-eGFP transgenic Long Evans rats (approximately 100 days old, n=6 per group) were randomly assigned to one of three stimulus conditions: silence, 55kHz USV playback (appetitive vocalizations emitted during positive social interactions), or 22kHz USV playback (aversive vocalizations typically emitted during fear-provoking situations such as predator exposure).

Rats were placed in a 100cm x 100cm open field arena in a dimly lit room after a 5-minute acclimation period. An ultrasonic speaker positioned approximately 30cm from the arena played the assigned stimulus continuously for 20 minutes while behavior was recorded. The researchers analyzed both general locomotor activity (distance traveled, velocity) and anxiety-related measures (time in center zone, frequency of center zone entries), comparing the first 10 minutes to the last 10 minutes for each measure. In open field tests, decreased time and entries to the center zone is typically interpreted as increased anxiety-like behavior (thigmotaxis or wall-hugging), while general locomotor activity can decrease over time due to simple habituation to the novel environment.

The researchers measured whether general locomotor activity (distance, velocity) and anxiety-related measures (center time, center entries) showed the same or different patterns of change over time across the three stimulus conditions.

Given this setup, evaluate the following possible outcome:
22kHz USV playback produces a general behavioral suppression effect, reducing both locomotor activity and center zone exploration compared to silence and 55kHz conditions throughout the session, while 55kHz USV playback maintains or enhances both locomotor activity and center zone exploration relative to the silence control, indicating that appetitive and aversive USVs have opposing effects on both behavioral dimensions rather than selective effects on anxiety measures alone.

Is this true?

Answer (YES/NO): NO